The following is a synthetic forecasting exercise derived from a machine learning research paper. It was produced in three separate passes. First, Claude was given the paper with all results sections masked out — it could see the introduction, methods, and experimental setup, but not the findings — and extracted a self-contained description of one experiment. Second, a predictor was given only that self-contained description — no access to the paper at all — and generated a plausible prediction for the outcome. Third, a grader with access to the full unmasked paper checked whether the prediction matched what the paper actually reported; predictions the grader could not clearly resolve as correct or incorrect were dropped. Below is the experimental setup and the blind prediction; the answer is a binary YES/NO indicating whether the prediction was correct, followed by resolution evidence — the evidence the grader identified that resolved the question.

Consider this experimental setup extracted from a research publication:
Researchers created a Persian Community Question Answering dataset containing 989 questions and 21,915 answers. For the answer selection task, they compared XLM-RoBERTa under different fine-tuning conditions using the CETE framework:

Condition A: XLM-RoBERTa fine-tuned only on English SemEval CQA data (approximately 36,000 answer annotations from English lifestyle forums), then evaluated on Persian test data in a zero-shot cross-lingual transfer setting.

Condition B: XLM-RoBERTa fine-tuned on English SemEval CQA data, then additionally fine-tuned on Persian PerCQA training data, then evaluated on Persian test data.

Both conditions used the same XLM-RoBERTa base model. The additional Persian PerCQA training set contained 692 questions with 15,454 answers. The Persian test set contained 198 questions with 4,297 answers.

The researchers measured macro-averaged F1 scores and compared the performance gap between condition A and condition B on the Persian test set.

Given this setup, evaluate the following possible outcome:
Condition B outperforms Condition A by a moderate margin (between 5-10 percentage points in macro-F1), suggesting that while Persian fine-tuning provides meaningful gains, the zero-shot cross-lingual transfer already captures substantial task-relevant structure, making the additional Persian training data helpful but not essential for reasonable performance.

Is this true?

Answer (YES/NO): YES